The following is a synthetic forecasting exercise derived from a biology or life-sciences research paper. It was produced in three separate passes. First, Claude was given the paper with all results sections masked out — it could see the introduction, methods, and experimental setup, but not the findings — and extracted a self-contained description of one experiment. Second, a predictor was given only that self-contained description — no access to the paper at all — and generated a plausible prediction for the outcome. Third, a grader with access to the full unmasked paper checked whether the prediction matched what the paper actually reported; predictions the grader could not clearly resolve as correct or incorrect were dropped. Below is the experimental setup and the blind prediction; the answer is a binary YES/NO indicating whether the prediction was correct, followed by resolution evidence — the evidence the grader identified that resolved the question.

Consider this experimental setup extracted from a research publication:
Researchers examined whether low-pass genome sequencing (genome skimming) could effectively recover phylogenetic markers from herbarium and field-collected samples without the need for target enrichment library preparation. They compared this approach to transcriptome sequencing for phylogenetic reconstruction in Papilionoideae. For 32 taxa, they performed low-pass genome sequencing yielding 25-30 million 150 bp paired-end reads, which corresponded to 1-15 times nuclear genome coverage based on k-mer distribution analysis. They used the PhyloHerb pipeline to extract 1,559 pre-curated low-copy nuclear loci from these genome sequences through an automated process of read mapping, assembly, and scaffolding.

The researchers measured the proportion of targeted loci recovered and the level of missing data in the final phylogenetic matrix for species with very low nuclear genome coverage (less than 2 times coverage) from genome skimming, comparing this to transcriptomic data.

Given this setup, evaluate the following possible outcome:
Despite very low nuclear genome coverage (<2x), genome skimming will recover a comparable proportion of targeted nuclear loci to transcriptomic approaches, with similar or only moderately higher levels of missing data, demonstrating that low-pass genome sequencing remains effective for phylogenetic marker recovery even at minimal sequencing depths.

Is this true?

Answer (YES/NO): YES